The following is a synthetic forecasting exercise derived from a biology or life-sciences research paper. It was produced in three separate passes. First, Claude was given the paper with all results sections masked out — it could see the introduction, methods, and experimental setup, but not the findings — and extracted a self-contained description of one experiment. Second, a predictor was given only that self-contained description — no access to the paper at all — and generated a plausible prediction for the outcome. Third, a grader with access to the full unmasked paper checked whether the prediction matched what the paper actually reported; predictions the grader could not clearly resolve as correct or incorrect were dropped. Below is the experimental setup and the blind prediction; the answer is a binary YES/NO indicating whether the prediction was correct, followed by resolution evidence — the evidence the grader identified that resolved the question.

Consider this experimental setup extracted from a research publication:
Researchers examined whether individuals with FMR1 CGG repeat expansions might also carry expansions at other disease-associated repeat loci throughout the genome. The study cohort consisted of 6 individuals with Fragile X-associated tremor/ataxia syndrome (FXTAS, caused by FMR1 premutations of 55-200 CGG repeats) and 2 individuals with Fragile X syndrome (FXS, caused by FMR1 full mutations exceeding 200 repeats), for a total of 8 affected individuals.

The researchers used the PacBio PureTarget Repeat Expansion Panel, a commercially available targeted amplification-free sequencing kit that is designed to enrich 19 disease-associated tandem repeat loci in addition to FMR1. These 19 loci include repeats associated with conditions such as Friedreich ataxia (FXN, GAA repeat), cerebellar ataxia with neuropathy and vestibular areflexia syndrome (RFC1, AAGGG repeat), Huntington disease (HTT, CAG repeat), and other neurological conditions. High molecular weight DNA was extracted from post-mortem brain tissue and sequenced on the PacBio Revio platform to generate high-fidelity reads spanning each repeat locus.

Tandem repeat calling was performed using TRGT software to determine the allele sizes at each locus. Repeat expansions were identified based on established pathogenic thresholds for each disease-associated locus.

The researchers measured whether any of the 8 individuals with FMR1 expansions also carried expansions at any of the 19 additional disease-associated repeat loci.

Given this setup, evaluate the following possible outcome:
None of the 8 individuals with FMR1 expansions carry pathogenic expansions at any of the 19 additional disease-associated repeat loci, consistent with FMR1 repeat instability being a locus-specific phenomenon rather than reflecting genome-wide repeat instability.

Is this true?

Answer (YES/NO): NO